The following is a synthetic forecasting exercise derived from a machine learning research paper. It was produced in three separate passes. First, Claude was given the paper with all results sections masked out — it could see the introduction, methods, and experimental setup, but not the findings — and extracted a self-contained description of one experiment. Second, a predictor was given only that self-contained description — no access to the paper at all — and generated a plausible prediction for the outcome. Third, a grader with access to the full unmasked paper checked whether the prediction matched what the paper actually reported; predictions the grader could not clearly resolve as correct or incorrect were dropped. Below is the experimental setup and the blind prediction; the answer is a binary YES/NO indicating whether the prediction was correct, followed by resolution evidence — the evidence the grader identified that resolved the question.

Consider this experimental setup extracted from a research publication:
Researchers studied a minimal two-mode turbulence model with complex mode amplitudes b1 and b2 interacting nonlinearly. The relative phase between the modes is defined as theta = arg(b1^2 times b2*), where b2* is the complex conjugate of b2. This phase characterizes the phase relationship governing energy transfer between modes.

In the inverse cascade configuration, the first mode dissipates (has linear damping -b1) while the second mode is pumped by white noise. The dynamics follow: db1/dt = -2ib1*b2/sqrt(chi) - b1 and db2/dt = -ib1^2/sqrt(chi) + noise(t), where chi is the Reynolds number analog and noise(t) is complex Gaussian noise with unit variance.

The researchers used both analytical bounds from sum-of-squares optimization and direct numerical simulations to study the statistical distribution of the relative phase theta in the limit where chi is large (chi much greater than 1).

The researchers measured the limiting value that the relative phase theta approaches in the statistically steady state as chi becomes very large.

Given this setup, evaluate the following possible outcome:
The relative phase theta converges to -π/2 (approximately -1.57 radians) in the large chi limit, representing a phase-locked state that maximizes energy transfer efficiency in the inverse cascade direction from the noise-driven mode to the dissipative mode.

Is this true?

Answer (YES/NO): YES